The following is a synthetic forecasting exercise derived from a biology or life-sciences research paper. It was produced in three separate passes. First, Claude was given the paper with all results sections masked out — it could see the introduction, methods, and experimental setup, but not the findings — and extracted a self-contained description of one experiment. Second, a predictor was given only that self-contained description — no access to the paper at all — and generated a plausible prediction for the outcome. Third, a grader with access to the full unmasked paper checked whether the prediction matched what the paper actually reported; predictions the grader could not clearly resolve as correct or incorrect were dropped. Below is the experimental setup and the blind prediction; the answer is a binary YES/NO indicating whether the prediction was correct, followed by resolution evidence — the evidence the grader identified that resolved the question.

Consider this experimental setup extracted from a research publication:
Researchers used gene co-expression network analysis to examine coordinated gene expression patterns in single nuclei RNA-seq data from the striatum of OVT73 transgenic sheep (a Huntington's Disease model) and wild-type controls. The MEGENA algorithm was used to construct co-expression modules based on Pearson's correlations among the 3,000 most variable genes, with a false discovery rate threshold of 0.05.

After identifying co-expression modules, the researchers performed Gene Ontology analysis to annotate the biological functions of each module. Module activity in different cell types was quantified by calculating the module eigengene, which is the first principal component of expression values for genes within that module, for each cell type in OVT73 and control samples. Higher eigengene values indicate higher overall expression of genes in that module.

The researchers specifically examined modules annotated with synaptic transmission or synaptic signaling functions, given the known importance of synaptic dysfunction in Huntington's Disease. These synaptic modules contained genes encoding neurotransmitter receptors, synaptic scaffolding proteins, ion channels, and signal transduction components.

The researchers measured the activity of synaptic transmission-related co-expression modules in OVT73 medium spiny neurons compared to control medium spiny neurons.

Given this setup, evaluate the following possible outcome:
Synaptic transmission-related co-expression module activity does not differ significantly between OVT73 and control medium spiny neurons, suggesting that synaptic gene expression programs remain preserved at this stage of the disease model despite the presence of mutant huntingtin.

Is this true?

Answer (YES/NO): NO